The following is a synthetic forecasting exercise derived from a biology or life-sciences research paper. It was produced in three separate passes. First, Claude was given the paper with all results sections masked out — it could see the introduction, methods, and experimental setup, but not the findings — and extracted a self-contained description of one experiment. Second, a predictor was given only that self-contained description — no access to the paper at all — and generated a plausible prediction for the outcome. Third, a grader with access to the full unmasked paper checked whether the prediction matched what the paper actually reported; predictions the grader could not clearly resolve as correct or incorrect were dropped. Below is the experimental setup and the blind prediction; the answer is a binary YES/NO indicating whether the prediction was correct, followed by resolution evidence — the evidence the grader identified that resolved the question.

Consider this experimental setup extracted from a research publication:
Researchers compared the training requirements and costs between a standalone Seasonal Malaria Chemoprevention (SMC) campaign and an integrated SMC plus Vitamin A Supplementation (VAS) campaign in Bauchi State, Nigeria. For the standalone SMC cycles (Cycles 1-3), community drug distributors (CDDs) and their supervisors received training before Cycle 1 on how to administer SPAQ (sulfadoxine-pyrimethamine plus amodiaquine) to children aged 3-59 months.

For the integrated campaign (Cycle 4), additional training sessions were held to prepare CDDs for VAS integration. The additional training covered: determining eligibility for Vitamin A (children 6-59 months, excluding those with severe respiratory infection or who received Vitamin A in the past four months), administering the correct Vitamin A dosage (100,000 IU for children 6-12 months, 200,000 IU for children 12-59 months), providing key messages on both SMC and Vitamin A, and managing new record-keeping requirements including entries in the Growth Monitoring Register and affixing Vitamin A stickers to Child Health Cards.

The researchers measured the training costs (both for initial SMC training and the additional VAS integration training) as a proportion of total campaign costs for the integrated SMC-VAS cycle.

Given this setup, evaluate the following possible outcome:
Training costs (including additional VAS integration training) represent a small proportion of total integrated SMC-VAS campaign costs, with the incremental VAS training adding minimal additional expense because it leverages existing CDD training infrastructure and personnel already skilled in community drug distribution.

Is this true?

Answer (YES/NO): NO